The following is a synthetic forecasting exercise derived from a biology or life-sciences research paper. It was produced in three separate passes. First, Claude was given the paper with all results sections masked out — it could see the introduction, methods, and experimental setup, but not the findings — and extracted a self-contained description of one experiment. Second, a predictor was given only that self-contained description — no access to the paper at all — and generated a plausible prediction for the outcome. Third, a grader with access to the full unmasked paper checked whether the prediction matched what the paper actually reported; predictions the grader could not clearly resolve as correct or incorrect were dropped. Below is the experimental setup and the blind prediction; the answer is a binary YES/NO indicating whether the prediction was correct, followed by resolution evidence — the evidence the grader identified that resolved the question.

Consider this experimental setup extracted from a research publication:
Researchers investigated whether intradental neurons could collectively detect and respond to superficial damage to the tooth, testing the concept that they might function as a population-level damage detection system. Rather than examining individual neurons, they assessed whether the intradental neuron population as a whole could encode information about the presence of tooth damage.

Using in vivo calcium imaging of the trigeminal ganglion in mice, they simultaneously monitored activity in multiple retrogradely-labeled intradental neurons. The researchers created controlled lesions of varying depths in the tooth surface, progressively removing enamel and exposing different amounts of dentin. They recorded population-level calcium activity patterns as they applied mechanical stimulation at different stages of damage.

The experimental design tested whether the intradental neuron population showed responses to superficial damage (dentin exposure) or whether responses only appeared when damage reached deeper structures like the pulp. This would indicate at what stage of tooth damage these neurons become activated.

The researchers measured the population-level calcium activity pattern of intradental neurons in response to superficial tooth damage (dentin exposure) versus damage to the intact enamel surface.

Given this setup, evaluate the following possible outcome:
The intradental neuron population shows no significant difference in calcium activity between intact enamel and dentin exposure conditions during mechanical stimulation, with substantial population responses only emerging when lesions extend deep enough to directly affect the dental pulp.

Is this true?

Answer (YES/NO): NO